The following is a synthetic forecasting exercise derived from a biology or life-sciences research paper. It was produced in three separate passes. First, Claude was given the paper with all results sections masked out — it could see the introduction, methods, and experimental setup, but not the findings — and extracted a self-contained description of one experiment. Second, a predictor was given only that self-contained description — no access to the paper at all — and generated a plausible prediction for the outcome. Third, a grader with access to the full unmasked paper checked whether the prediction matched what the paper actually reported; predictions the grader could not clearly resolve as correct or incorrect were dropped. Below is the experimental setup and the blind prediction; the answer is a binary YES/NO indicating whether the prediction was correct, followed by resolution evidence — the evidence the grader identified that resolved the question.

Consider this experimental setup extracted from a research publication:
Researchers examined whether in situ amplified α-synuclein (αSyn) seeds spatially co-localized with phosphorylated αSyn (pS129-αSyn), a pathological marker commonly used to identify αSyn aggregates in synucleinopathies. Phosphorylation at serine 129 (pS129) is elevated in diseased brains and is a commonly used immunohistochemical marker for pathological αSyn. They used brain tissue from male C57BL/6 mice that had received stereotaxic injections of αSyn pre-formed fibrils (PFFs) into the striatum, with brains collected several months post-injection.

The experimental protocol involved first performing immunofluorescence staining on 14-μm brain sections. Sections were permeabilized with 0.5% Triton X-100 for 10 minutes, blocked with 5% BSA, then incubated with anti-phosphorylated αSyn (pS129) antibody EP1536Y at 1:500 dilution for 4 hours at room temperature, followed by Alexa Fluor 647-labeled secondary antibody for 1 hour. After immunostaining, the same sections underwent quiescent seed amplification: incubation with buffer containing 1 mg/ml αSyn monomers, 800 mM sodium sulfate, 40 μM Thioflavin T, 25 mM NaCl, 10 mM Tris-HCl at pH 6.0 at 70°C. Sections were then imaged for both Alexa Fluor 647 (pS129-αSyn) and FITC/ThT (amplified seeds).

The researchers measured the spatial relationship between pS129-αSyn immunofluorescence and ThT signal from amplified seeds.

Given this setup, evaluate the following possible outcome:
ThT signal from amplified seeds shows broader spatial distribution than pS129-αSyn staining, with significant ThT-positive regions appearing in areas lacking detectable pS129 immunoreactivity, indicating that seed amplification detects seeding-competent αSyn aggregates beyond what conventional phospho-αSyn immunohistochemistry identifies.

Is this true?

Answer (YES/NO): YES